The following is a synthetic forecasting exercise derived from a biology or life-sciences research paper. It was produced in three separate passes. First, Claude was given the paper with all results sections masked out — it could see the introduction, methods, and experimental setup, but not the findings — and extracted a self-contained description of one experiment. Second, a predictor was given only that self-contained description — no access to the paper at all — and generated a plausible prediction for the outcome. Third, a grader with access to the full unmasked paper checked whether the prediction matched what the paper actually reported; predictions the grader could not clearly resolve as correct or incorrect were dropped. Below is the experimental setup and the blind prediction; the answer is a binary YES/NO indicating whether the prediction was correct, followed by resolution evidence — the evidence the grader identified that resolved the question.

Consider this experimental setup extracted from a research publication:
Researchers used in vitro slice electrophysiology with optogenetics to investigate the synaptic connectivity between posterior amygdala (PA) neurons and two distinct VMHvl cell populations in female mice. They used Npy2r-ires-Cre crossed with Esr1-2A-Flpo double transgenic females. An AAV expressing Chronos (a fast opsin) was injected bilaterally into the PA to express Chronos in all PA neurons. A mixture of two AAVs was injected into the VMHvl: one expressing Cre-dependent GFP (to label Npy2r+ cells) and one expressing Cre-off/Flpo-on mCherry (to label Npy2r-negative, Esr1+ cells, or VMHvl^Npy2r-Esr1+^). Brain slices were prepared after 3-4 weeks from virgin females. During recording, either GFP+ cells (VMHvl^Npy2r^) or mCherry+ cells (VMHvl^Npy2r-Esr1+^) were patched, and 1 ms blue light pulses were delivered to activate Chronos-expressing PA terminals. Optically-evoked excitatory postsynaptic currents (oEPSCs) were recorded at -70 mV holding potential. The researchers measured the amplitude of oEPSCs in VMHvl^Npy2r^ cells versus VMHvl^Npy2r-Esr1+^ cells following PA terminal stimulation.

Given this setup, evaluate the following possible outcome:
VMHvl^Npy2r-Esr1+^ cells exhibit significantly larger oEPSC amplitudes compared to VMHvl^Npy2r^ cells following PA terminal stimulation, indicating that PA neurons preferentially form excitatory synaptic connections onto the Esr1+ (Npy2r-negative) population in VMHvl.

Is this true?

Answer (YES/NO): NO